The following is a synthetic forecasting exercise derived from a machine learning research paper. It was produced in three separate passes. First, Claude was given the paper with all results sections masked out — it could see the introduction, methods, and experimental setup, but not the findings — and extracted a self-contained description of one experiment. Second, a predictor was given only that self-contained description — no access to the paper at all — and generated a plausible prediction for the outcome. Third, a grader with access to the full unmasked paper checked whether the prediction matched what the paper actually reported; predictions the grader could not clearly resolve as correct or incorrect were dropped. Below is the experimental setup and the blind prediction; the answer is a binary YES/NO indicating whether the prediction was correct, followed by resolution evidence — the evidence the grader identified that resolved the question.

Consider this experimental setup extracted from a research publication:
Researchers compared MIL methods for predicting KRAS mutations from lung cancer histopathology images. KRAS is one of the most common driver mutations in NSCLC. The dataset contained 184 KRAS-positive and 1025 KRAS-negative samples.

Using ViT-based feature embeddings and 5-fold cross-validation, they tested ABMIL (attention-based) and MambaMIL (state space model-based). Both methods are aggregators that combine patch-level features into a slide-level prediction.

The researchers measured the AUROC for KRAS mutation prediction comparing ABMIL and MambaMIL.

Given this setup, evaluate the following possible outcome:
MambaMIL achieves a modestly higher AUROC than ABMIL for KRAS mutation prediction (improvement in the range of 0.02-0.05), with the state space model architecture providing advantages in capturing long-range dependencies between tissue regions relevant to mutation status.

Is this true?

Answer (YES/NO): NO